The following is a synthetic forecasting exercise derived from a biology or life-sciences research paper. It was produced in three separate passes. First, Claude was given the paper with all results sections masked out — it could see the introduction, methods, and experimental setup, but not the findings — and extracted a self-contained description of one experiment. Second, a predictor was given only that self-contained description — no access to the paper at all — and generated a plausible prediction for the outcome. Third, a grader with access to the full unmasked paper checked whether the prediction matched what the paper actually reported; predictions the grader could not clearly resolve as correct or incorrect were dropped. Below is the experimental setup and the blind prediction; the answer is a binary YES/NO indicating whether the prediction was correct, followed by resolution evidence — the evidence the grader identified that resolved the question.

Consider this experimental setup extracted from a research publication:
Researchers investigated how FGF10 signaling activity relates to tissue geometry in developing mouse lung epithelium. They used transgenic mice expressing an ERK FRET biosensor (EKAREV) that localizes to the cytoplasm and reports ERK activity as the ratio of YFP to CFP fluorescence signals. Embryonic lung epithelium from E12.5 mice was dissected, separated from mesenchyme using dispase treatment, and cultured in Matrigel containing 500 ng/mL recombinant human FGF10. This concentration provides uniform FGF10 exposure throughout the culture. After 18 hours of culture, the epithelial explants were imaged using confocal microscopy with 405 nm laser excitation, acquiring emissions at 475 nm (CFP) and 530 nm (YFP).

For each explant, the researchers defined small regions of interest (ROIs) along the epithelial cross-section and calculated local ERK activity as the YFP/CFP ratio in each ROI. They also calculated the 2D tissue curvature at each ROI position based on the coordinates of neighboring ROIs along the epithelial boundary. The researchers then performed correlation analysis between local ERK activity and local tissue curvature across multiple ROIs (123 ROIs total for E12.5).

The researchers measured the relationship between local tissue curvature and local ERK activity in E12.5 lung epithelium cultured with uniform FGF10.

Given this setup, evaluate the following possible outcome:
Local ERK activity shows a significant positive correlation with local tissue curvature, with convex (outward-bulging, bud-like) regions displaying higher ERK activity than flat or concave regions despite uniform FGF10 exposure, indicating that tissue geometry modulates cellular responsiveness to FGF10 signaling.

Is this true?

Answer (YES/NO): YES